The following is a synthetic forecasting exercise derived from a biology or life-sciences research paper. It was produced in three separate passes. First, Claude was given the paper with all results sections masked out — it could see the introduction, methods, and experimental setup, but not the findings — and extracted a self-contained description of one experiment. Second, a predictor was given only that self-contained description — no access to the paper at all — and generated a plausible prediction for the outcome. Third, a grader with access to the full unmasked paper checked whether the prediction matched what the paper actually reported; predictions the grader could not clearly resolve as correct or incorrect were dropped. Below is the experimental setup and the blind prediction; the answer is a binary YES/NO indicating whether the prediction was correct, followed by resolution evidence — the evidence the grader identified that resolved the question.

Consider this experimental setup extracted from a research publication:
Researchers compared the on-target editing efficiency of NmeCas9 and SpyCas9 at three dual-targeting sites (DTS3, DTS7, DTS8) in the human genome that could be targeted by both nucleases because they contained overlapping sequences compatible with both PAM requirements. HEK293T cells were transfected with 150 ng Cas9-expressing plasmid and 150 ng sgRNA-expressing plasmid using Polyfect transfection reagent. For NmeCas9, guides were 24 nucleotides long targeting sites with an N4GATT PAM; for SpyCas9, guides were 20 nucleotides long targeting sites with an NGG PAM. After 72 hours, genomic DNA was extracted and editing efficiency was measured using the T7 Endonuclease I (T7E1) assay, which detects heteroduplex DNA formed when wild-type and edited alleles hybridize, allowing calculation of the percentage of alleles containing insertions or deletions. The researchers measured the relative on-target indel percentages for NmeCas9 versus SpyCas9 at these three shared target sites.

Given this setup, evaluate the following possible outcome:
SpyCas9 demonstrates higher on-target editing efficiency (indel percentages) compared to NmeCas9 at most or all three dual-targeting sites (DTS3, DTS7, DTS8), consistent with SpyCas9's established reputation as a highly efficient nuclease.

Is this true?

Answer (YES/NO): NO